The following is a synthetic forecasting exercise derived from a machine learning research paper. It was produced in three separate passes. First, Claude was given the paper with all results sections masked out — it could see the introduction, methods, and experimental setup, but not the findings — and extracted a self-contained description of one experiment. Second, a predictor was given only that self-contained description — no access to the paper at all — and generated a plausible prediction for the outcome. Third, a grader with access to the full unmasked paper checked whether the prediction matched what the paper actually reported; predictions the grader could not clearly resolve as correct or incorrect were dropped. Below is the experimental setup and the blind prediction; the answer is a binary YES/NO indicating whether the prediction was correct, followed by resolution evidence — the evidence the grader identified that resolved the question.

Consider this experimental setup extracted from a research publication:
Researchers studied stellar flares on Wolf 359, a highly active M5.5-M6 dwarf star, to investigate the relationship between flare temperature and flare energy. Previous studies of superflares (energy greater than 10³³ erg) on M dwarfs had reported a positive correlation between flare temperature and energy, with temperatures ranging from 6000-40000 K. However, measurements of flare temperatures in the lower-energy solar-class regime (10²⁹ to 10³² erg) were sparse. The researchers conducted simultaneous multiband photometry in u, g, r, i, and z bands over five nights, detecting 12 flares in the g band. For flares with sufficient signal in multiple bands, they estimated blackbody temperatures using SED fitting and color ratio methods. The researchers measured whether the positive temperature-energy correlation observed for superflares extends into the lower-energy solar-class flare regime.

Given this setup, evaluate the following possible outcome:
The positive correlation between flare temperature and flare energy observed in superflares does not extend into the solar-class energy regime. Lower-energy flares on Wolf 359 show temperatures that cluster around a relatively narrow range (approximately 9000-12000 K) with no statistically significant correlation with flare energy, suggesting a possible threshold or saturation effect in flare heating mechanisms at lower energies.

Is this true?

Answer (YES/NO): NO